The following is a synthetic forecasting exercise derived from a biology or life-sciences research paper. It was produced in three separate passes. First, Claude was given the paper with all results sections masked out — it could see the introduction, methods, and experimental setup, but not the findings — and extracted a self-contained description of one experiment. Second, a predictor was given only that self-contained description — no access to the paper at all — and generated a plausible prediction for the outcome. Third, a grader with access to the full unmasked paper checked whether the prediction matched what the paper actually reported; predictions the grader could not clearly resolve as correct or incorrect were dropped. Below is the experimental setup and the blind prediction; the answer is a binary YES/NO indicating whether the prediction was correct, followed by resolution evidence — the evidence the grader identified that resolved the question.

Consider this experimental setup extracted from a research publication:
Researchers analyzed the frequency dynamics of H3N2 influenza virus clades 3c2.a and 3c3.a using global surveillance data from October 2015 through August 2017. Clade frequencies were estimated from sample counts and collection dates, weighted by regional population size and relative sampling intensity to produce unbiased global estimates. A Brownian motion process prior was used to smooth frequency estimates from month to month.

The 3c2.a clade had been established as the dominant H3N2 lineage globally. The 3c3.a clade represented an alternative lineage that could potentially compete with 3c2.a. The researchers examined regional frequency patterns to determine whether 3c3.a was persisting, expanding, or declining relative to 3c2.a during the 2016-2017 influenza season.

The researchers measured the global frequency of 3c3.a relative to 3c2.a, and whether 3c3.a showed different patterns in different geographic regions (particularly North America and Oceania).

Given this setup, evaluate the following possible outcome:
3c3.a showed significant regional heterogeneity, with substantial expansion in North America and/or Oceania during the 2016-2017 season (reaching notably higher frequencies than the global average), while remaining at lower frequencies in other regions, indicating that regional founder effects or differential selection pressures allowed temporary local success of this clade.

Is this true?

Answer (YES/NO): NO